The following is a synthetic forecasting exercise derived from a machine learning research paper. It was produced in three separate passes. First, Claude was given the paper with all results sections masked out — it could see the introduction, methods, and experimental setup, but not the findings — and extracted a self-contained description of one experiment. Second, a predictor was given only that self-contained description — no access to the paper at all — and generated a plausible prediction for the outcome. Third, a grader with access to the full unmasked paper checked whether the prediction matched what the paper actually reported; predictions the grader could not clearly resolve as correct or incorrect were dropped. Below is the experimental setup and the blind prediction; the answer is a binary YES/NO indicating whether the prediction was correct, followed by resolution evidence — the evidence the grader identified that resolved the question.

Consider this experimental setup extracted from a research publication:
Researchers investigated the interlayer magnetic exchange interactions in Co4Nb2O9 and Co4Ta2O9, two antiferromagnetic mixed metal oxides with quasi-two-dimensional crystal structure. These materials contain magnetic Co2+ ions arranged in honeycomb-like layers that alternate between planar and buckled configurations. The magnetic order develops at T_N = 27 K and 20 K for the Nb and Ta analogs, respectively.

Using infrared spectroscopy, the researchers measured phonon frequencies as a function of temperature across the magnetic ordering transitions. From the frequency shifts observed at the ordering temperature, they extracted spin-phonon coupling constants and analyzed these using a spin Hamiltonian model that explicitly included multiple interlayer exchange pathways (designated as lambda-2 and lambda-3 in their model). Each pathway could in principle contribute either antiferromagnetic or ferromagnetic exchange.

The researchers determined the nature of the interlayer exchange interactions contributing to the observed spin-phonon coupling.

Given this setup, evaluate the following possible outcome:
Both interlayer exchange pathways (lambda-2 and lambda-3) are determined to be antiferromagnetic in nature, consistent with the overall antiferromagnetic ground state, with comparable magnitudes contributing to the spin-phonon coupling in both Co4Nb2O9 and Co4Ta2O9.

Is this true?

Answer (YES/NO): NO